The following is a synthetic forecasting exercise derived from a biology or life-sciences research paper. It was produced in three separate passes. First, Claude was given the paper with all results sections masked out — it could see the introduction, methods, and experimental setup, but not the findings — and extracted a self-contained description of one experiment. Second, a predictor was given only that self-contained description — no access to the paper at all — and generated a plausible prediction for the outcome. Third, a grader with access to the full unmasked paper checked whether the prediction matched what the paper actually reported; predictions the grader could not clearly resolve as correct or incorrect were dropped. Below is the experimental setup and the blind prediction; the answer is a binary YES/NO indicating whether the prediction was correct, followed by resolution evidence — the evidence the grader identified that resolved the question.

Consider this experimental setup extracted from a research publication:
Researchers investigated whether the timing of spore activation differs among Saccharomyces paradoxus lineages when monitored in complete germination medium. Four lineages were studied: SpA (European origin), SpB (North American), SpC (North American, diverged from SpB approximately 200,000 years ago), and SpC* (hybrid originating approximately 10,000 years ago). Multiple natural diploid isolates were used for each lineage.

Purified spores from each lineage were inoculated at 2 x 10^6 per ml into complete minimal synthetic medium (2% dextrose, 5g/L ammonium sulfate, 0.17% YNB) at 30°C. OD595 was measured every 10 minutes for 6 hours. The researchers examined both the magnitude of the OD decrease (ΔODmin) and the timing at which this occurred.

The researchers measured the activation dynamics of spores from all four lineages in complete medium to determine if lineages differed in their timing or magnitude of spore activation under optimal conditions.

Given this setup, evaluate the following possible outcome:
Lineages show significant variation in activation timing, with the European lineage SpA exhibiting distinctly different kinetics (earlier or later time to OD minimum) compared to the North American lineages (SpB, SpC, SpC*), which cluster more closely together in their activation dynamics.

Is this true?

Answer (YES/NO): NO